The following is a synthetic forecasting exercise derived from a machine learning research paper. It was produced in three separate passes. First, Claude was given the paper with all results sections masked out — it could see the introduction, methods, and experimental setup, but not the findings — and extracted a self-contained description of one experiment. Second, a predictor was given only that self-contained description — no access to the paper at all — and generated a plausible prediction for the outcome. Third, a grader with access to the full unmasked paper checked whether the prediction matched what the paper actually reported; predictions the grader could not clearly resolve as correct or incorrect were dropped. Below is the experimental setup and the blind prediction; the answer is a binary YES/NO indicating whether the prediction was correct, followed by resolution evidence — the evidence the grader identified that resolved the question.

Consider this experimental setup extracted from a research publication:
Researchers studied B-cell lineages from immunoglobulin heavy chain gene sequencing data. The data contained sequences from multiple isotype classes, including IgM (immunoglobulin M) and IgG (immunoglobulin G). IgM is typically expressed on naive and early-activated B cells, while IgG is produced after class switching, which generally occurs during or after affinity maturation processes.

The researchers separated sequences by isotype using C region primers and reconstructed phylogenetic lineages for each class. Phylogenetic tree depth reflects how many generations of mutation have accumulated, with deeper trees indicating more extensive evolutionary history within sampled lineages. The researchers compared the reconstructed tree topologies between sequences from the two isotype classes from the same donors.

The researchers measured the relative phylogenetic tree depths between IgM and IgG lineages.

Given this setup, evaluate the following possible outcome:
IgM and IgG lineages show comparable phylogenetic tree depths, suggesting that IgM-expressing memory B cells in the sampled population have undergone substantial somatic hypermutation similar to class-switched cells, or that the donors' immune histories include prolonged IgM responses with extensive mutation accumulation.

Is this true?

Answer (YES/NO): NO